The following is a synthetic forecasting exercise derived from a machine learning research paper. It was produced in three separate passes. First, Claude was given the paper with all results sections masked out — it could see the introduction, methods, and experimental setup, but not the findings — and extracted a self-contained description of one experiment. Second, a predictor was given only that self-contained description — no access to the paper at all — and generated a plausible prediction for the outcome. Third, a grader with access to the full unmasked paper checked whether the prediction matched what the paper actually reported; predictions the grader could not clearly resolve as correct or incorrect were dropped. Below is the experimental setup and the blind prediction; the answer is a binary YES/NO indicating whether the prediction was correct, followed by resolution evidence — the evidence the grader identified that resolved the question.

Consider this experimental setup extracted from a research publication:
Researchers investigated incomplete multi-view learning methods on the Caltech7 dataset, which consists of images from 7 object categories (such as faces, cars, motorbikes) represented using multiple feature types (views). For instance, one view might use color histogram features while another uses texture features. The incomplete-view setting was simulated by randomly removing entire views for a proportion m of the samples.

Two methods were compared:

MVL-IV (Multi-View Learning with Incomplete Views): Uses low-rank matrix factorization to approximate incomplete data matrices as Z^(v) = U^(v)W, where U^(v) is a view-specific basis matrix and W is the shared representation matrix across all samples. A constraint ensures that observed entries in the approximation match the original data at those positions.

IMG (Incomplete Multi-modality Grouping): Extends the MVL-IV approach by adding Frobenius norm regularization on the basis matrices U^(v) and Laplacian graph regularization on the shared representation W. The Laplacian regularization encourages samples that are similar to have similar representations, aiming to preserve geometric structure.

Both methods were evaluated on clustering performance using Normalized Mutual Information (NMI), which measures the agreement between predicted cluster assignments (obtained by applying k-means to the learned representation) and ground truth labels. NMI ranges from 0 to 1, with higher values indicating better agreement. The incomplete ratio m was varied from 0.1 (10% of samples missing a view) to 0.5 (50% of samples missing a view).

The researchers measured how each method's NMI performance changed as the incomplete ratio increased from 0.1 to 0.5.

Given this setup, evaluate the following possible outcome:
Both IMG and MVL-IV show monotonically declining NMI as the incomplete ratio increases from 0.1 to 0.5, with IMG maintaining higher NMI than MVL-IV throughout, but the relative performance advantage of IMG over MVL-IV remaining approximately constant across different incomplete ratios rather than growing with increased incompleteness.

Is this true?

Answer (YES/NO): NO